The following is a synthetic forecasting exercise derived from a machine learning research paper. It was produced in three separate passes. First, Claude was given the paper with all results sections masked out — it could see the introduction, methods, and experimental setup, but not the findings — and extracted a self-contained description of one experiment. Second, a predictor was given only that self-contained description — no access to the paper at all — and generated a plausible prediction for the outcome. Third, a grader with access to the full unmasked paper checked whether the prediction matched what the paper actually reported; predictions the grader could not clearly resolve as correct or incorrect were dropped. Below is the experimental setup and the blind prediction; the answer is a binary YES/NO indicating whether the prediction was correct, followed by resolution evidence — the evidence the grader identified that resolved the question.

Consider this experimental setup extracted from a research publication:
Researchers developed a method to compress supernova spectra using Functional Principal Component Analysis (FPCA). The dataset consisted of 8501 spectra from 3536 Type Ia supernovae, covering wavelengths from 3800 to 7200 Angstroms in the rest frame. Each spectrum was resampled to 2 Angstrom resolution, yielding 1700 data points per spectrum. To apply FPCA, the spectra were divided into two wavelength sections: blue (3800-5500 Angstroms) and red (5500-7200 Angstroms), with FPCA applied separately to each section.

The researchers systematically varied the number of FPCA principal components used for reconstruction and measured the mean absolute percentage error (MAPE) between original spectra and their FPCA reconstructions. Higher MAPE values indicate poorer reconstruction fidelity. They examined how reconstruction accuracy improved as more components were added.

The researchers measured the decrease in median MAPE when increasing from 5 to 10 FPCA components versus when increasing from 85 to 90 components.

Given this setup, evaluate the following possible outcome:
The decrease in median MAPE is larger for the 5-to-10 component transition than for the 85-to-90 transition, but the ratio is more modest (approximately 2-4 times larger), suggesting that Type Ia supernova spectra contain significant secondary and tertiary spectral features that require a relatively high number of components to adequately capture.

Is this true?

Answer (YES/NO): NO